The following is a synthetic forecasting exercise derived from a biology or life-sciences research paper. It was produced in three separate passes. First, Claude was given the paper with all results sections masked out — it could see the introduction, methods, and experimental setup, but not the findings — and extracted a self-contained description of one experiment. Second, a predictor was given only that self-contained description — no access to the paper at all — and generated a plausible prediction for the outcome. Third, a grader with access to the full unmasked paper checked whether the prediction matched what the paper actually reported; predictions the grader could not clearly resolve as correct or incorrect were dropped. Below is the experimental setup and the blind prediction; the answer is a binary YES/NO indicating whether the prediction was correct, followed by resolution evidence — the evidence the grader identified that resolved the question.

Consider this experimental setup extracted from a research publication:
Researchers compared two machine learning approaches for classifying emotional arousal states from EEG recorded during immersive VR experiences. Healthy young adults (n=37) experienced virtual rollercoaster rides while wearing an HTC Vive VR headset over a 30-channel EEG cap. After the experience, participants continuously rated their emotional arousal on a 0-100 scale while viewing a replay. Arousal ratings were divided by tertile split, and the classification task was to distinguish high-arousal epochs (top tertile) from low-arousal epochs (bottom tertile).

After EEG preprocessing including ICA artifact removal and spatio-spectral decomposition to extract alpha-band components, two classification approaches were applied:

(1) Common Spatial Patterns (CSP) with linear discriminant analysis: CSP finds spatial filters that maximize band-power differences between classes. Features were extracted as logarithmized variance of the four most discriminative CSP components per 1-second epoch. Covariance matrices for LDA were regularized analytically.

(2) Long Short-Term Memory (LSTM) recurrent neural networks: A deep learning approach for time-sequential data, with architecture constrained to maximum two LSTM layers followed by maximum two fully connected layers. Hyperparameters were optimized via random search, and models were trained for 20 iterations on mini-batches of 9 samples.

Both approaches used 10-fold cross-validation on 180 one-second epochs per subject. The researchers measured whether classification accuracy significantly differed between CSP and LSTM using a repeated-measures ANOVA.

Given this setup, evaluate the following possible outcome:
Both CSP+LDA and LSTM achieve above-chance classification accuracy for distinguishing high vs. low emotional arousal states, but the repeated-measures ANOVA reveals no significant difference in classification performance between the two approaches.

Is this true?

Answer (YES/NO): YES